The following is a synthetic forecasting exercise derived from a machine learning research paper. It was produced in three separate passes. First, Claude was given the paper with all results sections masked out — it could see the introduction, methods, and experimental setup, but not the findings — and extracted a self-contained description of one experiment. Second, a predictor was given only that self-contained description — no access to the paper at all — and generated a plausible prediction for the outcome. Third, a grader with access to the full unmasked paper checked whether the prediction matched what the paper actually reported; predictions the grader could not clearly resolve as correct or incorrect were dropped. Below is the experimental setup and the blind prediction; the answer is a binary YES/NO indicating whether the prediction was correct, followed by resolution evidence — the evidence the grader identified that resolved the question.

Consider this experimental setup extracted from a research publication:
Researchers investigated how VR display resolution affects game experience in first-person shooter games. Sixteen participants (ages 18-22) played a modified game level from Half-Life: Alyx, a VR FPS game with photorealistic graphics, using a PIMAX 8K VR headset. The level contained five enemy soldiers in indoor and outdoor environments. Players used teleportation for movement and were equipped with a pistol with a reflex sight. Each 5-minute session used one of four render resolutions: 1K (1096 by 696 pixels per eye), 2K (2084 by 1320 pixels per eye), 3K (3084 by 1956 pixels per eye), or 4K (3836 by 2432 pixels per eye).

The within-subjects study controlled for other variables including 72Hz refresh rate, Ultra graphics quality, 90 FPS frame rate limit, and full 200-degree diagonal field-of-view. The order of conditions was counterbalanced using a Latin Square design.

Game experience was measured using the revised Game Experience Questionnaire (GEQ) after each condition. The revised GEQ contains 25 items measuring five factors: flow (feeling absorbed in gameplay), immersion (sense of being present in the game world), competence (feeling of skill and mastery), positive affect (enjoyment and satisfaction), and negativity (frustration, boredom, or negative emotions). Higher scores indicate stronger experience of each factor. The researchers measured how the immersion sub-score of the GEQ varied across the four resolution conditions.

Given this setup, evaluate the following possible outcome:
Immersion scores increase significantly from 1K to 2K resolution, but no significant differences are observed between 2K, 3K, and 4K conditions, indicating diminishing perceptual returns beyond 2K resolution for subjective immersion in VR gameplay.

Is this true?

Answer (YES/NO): NO